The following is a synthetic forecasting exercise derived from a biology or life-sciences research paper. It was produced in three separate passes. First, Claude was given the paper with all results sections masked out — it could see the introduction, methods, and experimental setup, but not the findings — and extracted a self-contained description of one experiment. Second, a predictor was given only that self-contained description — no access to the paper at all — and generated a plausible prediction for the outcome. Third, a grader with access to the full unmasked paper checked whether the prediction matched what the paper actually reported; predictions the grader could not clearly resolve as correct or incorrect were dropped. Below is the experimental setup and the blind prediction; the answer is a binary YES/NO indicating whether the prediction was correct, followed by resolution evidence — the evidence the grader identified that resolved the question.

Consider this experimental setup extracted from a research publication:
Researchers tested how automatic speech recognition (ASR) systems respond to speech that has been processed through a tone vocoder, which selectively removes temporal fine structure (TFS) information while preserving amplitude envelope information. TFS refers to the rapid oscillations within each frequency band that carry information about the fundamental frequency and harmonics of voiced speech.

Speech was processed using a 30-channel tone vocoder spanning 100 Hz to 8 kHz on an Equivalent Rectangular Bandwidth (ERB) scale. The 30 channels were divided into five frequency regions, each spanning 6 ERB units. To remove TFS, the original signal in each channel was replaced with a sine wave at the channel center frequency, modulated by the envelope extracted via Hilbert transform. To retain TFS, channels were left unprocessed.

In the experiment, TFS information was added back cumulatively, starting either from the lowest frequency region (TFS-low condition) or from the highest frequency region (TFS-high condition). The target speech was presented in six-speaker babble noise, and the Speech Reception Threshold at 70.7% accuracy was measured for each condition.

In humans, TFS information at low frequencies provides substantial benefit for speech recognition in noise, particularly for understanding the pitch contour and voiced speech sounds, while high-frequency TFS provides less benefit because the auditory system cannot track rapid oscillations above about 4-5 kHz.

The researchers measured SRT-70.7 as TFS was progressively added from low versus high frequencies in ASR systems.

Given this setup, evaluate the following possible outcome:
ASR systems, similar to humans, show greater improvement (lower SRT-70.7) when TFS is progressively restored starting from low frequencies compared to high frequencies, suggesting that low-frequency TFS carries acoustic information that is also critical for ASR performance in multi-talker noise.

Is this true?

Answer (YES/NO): NO